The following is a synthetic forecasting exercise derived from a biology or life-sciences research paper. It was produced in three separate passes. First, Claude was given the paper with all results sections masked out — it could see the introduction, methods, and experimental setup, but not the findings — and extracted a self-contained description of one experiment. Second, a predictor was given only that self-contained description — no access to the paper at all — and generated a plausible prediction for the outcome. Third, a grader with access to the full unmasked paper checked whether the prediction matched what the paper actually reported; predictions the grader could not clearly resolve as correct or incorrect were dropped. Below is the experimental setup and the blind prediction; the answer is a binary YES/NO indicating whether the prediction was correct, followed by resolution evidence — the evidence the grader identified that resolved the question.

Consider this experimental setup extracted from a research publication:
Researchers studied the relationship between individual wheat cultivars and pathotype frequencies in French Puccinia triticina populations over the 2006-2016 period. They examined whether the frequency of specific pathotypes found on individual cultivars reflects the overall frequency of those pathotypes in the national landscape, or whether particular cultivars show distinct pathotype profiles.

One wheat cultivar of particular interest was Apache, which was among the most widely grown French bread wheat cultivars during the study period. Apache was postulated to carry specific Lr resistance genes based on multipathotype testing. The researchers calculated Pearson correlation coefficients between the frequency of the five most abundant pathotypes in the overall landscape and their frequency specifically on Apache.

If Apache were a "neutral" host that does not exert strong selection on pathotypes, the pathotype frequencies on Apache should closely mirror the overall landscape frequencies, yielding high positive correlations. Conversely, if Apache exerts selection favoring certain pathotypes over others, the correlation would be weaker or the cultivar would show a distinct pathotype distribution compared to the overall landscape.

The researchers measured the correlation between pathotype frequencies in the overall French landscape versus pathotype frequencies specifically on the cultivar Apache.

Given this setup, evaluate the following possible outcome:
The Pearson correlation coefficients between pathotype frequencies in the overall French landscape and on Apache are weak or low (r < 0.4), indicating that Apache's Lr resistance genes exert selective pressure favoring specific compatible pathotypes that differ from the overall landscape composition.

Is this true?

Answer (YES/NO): NO